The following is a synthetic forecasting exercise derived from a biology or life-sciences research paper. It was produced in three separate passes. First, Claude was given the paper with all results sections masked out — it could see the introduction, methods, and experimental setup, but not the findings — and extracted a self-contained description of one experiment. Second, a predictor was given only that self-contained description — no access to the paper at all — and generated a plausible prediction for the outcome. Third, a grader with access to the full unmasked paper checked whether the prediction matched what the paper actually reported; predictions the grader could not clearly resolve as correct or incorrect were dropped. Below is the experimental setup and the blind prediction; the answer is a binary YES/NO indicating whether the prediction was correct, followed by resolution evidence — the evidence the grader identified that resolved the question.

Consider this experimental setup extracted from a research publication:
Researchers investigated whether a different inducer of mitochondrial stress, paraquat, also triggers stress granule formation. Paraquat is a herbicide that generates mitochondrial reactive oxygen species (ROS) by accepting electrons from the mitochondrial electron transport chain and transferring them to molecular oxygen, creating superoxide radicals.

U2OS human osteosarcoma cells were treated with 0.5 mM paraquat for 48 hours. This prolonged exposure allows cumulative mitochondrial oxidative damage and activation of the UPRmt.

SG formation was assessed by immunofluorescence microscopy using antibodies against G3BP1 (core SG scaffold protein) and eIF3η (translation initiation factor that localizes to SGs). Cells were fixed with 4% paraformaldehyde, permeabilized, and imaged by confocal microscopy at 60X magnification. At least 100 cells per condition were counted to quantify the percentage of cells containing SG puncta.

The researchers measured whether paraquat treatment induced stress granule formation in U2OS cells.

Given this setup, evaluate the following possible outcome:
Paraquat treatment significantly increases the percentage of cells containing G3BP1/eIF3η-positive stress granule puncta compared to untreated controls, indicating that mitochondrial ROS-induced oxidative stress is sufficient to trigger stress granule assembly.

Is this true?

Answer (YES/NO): NO